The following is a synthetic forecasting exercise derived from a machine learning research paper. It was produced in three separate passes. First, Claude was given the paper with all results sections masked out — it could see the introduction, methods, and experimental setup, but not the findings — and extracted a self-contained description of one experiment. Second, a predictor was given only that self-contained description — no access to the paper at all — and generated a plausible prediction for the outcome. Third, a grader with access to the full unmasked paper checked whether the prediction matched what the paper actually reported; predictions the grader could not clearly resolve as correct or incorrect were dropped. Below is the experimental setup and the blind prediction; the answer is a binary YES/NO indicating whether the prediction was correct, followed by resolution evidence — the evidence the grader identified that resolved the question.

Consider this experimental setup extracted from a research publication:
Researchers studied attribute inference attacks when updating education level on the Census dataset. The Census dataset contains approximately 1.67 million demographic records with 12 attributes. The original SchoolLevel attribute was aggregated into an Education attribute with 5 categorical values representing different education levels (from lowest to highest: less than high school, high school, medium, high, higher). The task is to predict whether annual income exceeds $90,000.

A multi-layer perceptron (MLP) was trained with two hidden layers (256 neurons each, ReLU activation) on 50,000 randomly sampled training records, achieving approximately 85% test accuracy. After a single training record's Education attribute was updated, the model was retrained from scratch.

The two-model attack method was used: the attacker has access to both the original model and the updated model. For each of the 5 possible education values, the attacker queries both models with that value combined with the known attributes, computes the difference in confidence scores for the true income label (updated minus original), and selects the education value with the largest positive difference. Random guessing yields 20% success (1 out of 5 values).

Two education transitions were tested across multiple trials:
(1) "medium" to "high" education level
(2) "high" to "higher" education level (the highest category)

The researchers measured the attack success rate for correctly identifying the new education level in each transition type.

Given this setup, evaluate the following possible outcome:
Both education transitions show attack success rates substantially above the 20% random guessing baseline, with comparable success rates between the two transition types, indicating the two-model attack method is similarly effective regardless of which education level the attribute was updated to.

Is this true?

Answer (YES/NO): NO